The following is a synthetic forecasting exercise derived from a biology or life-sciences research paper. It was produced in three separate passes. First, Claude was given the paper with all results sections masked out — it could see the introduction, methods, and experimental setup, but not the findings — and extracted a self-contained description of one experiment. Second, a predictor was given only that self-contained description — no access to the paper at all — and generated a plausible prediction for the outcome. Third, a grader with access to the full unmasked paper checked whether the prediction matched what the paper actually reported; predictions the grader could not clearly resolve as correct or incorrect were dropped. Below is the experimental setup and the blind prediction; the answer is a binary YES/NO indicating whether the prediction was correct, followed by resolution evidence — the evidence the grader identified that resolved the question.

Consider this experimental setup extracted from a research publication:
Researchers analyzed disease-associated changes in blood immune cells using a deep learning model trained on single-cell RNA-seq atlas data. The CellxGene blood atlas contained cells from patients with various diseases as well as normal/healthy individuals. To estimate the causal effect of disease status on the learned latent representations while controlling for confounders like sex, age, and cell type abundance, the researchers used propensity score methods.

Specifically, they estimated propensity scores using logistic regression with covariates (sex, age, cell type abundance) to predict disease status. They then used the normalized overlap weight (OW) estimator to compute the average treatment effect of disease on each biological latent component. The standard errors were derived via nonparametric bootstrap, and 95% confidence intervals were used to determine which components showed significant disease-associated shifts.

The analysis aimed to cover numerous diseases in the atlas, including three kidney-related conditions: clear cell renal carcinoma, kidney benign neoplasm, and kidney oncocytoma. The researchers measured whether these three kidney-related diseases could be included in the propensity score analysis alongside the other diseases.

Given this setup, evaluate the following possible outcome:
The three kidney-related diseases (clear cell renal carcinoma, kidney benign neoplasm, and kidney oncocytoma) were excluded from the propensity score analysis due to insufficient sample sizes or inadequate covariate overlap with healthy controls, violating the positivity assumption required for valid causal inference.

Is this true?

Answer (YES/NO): YES